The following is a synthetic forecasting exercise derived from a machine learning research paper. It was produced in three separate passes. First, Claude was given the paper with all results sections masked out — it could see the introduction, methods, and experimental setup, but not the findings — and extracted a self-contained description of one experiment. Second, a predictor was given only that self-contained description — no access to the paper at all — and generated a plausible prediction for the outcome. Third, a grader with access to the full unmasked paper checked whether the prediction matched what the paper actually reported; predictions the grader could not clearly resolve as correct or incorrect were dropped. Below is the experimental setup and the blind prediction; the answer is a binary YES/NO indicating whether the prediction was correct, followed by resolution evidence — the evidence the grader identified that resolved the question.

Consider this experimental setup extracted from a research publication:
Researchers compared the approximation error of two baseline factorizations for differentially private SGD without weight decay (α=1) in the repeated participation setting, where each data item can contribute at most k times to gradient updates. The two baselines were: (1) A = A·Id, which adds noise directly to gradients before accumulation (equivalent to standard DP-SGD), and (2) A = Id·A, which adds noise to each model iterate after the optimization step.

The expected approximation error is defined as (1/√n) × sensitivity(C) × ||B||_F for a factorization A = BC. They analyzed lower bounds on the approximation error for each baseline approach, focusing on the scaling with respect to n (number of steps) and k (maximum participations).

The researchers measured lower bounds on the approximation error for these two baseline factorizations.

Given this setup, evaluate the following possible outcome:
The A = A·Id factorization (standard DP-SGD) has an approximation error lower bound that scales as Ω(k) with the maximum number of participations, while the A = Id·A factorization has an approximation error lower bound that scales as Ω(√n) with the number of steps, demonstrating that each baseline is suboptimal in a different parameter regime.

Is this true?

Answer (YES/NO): NO